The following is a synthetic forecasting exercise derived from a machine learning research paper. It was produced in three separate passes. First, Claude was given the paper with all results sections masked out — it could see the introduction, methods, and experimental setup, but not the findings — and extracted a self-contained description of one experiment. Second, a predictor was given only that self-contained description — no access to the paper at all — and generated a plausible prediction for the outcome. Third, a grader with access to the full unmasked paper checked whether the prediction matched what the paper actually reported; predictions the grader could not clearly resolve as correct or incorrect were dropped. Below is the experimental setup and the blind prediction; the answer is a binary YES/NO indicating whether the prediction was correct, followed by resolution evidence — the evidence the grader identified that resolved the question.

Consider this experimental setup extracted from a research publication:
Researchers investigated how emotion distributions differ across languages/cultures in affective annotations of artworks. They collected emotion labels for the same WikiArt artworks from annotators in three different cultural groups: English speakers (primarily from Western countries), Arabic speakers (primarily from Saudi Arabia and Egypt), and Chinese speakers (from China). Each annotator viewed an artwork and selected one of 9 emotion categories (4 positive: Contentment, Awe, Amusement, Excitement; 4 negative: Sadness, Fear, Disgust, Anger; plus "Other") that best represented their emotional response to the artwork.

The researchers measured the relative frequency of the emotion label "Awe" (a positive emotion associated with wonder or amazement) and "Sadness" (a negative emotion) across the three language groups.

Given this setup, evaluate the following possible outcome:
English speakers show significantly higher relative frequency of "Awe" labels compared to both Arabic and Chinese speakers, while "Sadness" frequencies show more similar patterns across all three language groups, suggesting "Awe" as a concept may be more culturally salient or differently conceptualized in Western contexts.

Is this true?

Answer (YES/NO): NO